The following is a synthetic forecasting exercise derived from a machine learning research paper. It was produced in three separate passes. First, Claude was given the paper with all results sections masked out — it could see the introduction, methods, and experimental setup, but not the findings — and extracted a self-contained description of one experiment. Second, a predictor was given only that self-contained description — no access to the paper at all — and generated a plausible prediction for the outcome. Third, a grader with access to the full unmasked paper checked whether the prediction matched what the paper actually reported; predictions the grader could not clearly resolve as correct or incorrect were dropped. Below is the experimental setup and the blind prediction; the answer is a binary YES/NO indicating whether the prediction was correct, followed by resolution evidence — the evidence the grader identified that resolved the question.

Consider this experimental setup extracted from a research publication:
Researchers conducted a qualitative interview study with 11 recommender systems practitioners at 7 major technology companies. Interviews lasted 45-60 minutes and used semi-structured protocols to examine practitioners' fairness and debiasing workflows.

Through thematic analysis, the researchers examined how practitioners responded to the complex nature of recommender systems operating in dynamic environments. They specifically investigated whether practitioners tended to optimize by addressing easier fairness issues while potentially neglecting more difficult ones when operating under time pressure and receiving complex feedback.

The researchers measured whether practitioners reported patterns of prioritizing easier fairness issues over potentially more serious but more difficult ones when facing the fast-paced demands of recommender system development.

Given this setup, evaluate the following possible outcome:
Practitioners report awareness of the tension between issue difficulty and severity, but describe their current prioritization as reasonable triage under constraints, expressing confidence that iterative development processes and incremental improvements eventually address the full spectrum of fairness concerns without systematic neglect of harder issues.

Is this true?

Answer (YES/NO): NO